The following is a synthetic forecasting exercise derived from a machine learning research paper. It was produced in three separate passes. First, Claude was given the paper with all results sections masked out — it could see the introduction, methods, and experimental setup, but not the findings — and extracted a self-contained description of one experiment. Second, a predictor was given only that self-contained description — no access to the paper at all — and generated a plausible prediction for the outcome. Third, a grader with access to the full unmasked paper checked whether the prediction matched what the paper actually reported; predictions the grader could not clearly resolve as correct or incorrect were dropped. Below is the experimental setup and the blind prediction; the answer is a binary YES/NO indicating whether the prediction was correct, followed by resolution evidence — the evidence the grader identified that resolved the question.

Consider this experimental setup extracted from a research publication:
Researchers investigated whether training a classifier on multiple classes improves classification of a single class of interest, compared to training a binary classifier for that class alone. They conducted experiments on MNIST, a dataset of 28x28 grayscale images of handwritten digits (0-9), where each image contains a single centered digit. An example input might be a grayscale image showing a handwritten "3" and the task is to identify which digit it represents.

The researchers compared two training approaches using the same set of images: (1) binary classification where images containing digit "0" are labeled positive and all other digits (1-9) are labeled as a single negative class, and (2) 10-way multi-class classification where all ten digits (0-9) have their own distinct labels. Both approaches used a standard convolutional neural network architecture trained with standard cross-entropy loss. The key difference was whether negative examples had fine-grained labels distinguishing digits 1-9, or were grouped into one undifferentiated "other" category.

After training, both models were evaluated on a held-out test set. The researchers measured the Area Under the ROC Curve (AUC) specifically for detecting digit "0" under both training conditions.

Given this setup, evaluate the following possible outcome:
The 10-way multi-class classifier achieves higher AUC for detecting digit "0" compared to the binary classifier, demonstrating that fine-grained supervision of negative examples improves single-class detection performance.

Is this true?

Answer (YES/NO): YES